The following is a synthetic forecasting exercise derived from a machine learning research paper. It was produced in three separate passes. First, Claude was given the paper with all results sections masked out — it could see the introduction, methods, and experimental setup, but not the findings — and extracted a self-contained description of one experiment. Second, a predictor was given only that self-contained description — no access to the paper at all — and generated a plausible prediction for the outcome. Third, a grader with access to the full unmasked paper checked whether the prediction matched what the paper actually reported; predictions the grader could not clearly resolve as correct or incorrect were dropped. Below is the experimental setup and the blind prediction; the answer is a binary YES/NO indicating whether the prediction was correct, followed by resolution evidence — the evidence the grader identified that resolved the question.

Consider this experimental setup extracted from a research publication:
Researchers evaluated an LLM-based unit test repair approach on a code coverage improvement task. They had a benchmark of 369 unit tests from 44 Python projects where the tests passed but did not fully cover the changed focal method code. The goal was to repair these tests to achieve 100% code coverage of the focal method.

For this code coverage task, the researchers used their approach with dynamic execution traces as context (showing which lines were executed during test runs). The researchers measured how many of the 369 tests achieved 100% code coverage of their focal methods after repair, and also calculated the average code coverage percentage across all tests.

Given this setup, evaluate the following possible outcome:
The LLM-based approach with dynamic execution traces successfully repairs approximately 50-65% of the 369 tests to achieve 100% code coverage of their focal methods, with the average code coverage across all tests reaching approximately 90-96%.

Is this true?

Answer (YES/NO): NO